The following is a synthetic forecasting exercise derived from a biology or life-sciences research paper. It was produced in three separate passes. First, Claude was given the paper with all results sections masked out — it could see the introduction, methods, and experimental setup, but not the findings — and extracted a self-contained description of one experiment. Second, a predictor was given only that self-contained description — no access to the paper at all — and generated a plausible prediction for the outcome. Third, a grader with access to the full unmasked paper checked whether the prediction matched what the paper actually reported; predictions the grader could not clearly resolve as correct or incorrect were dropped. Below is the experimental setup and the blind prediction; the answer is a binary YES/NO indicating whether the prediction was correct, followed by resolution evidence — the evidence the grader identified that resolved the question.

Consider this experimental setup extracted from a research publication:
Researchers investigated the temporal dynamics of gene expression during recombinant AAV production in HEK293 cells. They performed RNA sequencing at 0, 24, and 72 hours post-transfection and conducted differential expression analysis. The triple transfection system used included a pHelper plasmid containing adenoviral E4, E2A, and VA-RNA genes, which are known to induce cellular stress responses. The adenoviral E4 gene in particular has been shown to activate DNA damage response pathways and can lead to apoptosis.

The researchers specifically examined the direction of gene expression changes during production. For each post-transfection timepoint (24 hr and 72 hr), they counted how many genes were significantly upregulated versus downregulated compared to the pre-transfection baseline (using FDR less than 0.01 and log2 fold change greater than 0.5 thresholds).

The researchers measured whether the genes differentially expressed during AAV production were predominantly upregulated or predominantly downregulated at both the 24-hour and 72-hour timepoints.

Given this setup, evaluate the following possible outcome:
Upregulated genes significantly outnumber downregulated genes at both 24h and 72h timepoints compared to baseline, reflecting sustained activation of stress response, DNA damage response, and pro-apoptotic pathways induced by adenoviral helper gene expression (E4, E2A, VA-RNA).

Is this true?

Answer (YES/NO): NO